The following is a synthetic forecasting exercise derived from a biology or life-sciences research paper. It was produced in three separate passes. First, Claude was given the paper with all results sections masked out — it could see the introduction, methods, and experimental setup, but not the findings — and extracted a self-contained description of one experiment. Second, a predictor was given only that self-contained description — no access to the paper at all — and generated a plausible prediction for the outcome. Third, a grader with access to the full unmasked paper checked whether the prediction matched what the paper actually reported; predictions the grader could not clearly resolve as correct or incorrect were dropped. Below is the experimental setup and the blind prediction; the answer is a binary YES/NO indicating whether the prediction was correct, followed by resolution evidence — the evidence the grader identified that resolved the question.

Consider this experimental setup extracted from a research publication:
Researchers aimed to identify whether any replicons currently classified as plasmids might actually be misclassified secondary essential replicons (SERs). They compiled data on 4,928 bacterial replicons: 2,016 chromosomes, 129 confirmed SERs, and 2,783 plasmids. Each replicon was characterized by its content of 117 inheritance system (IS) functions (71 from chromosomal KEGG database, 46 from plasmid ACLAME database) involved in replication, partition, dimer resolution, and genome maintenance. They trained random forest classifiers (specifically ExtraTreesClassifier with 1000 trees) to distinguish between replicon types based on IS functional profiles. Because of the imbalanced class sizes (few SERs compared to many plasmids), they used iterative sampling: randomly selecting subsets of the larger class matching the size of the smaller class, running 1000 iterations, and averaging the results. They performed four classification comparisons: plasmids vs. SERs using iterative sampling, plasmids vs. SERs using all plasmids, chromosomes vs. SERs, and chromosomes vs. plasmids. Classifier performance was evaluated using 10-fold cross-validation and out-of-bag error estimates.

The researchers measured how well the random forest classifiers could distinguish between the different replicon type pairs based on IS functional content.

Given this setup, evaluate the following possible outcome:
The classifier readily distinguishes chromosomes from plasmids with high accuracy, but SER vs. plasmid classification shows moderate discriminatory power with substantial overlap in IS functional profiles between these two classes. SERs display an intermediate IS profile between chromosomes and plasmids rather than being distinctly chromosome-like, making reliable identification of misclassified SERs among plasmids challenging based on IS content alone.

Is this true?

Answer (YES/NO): NO